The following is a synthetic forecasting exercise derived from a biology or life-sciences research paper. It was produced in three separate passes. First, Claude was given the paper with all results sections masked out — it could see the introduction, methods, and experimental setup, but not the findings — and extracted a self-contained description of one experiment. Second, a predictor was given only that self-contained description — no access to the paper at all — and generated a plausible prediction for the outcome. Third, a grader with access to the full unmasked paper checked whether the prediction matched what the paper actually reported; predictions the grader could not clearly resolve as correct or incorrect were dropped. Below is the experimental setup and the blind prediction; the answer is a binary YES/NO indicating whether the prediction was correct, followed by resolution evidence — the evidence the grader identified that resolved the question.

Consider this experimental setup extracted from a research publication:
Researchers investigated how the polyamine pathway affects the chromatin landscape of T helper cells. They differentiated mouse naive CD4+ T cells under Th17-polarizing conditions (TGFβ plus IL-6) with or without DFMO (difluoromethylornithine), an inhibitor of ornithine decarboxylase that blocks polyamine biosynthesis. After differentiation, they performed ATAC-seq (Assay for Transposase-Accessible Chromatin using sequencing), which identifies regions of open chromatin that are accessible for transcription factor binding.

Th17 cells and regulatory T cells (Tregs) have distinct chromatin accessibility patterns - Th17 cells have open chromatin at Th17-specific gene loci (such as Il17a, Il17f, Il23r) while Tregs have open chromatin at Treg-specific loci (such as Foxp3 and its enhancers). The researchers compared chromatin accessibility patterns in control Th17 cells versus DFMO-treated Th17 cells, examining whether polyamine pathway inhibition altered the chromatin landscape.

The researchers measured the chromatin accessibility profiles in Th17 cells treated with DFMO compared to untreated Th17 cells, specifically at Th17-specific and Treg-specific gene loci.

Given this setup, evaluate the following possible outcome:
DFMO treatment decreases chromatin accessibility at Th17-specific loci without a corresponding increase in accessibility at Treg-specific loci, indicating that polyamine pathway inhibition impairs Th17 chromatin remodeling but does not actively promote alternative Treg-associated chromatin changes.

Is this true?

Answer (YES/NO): NO